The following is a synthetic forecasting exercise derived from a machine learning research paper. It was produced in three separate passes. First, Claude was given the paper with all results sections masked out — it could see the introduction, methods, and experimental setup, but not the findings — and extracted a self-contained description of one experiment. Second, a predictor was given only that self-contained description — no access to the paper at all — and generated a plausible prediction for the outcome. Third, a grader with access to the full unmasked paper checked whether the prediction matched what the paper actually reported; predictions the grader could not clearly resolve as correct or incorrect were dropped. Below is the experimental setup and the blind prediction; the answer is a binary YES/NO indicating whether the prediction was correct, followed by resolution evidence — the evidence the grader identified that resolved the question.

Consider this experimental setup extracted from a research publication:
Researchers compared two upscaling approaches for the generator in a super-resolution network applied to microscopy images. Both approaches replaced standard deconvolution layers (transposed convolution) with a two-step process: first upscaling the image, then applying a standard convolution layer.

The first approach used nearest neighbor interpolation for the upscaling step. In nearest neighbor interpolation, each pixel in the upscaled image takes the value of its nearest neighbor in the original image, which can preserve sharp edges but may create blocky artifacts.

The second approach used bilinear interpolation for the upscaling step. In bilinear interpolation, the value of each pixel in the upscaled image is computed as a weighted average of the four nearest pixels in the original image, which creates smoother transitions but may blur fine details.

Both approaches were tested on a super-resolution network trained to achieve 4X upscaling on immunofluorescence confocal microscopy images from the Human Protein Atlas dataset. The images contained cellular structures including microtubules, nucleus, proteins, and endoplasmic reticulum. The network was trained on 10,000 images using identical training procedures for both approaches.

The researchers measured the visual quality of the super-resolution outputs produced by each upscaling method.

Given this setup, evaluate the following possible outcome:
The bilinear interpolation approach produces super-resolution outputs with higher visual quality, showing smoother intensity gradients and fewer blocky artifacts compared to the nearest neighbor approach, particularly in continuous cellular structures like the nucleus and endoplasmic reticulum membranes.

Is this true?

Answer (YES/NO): NO